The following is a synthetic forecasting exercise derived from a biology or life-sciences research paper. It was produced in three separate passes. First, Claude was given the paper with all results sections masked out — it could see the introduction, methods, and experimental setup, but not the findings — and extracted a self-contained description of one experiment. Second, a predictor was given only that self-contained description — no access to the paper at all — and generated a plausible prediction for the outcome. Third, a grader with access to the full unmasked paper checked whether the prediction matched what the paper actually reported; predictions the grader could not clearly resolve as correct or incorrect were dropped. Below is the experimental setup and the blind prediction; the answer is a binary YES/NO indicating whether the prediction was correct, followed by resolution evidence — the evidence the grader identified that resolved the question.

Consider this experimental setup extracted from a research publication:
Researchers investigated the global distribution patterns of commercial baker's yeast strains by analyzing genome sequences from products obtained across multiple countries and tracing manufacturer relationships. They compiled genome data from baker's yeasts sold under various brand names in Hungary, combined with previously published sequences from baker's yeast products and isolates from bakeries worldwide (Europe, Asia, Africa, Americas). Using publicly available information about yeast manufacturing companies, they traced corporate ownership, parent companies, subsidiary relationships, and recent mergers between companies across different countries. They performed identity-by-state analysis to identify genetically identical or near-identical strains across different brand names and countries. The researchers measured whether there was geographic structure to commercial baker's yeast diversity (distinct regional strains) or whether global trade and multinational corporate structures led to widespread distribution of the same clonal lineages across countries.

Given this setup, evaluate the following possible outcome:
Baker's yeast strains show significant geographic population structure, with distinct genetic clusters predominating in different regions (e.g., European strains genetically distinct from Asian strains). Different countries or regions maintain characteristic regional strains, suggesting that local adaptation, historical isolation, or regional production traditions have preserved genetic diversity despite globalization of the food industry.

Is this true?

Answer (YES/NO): NO